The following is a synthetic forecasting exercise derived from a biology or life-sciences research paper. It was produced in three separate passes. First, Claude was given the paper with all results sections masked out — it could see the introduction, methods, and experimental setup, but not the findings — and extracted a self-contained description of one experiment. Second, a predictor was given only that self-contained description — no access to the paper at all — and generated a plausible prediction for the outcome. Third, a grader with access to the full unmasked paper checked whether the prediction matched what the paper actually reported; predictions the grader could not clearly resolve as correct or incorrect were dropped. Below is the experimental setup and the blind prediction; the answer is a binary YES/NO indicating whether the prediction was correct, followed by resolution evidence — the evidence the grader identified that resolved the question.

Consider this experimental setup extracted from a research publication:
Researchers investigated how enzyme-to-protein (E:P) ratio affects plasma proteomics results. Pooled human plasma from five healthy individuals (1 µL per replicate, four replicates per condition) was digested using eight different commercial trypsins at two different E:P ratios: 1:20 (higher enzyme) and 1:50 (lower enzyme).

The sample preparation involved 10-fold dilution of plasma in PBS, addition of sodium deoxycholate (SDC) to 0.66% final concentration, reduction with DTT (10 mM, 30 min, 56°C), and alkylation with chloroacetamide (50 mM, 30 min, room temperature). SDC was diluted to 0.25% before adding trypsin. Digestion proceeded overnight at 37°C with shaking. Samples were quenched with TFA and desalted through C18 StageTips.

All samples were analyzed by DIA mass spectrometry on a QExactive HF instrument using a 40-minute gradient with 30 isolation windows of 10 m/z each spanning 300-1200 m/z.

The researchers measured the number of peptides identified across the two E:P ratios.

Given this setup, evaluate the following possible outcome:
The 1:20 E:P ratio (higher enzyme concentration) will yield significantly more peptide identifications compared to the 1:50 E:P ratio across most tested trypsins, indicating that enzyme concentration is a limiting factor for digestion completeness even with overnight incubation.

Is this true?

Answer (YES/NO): YES